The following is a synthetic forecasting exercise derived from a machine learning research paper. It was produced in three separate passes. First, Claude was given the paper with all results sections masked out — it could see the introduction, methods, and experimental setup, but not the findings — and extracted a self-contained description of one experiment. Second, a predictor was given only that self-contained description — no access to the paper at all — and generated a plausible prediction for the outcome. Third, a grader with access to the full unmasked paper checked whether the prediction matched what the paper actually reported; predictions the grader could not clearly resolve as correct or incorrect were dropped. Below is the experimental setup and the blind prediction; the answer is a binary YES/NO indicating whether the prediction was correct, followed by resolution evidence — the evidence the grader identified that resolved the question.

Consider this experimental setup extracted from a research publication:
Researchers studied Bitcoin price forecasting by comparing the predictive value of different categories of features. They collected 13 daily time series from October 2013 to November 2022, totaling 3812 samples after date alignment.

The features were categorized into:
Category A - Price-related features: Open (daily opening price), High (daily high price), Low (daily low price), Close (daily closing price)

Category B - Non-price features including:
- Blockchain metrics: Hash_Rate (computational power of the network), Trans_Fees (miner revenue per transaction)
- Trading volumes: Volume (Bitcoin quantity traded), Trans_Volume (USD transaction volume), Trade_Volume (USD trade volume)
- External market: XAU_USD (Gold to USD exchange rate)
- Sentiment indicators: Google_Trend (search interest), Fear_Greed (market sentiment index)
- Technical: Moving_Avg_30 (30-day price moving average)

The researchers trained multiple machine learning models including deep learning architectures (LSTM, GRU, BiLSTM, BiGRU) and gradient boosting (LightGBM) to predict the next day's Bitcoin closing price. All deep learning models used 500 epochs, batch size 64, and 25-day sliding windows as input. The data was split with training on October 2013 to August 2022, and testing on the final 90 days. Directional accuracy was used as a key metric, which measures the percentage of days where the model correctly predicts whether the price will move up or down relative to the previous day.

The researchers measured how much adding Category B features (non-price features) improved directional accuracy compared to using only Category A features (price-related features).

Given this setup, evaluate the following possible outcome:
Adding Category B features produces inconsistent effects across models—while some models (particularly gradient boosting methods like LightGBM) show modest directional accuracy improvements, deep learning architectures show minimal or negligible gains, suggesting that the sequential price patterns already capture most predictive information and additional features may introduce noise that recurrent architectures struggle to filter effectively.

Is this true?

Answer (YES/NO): NO